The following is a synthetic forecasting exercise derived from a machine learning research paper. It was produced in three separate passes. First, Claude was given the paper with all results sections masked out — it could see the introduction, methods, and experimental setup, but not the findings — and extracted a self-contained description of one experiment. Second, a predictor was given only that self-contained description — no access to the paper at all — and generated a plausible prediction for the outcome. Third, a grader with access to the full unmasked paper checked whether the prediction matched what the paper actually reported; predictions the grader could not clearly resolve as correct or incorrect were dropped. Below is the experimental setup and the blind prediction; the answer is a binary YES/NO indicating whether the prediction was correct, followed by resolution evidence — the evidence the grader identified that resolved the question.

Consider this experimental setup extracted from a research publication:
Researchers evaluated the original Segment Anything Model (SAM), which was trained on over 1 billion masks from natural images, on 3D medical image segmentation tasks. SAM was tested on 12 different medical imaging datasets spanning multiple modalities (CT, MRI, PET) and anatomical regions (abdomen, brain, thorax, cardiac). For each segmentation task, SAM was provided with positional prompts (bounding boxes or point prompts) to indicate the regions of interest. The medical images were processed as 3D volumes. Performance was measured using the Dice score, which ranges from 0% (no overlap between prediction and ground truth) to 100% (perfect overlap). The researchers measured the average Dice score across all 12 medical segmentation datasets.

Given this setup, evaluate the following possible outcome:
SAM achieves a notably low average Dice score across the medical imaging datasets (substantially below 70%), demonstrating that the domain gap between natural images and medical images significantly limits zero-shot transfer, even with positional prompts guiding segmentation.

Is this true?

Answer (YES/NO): YES